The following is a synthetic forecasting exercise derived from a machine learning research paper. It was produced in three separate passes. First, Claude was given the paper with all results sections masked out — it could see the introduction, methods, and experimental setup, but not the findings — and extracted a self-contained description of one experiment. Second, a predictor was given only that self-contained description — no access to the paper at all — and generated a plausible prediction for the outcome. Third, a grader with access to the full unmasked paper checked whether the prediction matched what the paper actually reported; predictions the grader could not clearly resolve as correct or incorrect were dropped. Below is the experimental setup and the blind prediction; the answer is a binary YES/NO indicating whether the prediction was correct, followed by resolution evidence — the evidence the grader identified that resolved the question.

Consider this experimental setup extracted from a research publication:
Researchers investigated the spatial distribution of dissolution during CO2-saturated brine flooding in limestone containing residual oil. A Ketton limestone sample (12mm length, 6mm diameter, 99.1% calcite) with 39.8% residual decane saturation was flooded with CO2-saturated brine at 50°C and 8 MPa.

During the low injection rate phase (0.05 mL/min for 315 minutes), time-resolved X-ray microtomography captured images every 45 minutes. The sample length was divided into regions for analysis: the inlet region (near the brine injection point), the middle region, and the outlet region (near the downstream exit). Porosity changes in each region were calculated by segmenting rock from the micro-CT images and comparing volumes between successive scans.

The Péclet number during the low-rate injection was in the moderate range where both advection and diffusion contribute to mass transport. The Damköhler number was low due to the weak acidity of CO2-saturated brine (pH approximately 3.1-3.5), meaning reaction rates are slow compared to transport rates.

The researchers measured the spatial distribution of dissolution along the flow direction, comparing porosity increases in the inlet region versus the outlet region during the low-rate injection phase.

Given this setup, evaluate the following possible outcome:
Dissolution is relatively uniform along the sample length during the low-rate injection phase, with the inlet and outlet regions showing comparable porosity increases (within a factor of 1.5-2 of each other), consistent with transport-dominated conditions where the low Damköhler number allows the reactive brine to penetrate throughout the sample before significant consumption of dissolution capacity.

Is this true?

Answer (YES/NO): NO